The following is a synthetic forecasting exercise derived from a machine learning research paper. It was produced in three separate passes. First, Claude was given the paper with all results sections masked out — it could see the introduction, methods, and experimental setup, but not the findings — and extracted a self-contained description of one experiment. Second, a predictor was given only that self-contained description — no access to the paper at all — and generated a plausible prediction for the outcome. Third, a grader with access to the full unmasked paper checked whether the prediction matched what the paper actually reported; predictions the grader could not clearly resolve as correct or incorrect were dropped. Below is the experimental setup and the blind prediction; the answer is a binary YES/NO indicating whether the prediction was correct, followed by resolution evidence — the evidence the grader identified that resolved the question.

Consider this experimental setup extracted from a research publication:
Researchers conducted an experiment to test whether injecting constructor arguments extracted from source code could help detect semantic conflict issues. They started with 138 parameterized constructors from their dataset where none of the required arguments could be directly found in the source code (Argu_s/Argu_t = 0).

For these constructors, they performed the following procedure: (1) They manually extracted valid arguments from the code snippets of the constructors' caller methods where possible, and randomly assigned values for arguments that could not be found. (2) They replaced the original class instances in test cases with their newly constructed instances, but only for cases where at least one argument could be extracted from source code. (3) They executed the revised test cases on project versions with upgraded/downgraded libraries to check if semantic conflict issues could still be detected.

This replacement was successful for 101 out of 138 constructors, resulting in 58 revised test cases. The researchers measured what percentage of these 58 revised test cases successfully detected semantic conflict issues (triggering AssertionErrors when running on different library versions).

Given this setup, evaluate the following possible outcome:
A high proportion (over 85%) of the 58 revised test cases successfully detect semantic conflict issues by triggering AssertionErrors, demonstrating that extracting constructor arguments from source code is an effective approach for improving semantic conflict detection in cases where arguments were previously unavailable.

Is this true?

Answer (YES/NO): NO